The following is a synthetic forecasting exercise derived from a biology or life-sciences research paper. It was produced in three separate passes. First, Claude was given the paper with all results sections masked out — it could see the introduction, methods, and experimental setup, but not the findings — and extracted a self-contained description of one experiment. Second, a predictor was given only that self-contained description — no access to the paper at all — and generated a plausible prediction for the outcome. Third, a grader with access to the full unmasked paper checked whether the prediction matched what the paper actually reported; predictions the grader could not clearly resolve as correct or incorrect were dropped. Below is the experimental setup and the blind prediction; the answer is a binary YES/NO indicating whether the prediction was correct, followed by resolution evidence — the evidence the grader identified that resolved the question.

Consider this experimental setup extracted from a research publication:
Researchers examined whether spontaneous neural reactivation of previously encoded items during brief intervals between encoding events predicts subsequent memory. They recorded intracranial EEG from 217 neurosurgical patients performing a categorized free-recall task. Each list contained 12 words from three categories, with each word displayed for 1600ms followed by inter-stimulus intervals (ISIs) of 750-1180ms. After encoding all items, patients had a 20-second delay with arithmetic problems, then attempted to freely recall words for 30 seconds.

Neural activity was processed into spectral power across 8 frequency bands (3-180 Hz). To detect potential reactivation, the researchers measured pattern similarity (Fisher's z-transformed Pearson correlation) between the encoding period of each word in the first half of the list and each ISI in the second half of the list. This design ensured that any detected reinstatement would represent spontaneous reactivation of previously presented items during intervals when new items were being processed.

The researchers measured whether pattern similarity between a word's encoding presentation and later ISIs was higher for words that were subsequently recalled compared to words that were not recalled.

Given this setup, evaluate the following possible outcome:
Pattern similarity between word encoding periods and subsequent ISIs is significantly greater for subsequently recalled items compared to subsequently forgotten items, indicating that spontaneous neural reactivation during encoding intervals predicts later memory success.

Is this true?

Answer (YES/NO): YES